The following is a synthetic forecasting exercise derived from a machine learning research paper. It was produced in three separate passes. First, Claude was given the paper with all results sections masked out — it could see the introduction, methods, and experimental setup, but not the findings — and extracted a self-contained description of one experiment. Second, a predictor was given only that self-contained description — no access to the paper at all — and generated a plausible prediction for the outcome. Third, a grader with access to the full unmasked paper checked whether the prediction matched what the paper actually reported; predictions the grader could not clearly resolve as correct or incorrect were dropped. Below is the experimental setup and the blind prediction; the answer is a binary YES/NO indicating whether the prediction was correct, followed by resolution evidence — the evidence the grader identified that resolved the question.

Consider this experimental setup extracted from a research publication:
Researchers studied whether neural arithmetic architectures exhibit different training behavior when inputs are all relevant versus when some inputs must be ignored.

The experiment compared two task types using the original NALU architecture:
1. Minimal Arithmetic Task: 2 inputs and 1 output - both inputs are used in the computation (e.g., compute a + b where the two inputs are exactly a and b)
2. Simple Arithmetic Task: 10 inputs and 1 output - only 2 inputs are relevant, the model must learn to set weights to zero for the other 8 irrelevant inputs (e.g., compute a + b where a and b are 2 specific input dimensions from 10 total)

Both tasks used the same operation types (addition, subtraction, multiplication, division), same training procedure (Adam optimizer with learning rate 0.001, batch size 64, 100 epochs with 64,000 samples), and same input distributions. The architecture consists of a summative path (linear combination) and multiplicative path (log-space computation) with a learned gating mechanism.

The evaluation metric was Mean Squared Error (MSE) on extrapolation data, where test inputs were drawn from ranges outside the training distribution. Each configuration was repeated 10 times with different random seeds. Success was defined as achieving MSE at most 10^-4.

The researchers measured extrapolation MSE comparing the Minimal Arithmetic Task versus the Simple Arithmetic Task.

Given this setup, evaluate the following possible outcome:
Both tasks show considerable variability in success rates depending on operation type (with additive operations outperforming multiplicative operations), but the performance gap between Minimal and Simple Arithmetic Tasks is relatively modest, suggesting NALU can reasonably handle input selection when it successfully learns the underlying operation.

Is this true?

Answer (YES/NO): YES